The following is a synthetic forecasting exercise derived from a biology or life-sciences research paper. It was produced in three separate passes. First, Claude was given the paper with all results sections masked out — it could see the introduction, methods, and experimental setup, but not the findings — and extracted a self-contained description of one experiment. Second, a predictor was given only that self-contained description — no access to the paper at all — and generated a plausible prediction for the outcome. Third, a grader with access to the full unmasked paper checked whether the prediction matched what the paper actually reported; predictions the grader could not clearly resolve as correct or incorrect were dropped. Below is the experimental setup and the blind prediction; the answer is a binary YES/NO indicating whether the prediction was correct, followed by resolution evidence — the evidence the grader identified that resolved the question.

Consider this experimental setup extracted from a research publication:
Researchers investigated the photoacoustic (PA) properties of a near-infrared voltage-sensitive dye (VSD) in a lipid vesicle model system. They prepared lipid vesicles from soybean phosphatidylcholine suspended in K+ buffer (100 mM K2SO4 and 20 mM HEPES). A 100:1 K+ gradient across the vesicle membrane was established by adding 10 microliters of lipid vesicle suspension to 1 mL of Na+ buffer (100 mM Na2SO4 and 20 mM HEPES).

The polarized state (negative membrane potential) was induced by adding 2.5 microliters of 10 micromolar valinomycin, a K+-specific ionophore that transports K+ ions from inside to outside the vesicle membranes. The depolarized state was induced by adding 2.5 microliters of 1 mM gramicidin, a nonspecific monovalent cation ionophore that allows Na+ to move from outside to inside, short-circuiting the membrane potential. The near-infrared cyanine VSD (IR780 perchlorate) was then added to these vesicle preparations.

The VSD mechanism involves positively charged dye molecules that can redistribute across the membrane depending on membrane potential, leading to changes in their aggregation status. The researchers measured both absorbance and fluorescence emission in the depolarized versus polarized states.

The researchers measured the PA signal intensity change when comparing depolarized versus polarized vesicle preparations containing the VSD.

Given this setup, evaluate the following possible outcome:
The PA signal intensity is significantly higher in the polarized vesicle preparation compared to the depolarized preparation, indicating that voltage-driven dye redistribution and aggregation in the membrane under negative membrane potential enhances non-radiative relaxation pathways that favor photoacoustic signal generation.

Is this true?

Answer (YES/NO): YES